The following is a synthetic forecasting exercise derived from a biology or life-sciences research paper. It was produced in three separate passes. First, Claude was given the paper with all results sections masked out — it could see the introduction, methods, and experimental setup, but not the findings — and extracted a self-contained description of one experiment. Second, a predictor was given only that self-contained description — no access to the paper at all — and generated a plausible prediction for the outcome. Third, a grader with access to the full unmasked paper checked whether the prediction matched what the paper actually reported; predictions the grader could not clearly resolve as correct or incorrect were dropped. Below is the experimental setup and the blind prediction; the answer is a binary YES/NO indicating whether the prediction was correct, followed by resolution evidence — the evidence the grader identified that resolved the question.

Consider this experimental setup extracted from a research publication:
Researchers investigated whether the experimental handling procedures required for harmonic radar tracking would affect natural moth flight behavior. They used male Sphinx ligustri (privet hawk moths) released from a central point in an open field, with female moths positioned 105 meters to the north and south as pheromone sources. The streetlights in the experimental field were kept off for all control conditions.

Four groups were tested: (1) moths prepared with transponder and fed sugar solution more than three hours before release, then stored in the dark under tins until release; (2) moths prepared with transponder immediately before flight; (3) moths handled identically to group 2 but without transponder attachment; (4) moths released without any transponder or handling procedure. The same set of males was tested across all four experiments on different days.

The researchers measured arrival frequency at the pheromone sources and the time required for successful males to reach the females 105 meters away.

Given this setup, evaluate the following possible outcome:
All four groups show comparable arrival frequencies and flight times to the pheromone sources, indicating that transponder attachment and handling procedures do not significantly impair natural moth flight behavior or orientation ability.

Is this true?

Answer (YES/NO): YES